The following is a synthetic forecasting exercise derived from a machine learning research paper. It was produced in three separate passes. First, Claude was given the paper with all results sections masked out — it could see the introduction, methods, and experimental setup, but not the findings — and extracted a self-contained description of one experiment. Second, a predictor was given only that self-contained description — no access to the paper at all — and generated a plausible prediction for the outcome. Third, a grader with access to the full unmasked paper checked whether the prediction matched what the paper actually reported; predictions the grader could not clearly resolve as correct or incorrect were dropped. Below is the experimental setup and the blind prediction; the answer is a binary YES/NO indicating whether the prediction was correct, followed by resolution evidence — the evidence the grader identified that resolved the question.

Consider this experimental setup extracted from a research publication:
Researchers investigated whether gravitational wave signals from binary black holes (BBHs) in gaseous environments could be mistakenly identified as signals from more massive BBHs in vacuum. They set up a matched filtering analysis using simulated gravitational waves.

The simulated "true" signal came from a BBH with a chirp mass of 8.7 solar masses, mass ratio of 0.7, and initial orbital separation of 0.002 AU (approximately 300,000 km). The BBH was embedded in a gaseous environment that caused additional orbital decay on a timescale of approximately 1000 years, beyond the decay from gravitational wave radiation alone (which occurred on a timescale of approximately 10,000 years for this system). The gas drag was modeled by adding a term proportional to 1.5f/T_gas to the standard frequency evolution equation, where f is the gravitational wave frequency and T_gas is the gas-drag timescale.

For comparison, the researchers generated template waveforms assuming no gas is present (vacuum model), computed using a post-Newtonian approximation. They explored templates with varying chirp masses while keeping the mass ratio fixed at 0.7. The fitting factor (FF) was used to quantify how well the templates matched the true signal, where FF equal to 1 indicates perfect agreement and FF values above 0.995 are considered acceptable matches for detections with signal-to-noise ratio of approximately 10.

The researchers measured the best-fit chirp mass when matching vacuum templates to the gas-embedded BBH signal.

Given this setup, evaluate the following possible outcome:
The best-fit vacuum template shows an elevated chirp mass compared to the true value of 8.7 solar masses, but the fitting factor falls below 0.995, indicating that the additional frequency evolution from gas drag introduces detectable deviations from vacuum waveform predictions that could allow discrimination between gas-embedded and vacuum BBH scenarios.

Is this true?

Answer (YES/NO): NO